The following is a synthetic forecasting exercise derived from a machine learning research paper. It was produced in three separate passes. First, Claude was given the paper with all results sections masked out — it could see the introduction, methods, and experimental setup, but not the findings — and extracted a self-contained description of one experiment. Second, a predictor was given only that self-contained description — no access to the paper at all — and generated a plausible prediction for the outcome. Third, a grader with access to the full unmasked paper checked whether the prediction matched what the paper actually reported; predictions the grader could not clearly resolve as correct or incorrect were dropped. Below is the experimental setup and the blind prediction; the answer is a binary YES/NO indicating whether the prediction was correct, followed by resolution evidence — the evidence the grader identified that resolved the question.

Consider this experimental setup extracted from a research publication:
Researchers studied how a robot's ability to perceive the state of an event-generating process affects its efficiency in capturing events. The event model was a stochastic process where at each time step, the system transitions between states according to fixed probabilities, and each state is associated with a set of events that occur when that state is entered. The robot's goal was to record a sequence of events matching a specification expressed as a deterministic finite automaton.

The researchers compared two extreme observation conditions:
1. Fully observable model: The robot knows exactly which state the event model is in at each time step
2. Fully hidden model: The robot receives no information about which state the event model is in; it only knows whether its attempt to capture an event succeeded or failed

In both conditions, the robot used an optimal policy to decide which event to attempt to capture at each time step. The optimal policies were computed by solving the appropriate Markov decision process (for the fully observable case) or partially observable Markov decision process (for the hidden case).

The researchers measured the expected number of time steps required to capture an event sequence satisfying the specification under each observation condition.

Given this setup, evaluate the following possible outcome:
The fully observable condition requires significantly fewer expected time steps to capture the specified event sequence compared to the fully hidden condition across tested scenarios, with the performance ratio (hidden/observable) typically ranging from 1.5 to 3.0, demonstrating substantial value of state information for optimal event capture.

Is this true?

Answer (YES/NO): NO